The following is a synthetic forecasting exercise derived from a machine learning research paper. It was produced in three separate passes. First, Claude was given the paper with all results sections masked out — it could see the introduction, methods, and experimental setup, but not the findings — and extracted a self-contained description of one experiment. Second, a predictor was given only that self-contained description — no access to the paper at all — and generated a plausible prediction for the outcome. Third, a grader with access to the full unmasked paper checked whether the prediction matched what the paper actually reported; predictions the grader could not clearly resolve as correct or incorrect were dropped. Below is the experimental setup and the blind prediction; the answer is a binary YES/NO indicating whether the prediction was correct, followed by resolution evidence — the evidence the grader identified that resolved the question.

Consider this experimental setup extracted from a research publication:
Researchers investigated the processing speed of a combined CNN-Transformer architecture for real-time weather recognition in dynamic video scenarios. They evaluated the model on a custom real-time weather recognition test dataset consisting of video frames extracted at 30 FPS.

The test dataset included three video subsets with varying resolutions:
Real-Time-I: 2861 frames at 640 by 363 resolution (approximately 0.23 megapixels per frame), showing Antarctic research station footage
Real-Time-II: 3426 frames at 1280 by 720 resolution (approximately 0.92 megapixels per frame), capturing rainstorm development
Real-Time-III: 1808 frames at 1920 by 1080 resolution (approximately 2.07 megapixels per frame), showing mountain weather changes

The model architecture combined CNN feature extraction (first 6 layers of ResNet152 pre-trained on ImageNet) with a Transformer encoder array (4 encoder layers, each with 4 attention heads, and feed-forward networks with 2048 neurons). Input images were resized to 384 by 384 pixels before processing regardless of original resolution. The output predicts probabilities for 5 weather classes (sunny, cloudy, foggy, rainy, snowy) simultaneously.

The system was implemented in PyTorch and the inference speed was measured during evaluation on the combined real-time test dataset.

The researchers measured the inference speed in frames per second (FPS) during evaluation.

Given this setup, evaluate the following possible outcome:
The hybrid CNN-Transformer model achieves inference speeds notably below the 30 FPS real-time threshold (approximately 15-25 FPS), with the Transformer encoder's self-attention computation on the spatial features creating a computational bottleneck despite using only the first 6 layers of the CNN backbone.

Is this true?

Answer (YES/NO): NO